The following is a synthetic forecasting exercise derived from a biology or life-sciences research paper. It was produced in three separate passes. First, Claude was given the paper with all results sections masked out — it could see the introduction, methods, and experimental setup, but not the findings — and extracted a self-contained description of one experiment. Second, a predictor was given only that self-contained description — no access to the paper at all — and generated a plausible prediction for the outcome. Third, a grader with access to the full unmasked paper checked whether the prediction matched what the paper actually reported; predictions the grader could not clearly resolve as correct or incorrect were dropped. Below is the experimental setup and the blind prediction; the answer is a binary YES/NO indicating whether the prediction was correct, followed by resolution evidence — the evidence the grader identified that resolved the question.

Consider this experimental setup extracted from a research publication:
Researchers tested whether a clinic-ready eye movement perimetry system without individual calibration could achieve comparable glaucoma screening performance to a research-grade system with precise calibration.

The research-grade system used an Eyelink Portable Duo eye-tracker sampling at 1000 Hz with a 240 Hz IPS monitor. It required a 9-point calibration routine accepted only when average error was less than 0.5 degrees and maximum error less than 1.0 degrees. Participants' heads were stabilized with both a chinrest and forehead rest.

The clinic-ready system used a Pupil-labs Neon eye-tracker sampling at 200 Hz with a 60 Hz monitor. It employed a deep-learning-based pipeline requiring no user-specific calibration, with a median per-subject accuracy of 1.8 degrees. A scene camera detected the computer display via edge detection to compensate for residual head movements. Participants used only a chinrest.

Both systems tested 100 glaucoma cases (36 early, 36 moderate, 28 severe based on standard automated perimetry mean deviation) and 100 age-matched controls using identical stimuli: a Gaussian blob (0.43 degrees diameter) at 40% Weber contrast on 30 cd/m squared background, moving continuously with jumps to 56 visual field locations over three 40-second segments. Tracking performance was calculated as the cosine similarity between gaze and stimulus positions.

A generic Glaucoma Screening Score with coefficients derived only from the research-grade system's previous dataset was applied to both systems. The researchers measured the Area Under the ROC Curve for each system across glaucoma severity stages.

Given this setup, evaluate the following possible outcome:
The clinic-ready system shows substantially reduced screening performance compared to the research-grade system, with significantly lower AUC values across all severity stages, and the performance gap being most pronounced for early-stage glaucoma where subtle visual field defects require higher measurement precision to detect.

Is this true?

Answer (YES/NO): NO